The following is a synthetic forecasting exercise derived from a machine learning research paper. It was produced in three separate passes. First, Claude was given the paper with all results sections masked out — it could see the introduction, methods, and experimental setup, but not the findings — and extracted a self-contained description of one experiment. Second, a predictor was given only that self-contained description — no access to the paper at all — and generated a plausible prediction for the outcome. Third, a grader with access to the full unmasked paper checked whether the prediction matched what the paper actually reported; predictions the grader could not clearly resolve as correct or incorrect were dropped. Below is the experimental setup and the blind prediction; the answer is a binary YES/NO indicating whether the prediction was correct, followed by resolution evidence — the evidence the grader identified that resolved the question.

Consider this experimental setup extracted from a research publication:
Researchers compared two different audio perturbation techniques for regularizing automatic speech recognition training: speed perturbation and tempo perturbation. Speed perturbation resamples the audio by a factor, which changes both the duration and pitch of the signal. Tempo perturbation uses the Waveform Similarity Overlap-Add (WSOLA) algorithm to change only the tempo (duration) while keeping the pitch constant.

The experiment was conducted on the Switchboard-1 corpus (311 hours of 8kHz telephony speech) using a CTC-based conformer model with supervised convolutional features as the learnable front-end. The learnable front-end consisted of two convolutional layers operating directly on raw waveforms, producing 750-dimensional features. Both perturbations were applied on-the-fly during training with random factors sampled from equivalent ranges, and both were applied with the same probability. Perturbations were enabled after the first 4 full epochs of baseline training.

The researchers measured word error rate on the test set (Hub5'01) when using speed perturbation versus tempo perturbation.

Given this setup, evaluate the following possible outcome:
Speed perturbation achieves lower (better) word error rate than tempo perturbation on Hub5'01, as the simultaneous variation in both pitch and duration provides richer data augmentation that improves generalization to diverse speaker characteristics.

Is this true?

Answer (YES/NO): NO